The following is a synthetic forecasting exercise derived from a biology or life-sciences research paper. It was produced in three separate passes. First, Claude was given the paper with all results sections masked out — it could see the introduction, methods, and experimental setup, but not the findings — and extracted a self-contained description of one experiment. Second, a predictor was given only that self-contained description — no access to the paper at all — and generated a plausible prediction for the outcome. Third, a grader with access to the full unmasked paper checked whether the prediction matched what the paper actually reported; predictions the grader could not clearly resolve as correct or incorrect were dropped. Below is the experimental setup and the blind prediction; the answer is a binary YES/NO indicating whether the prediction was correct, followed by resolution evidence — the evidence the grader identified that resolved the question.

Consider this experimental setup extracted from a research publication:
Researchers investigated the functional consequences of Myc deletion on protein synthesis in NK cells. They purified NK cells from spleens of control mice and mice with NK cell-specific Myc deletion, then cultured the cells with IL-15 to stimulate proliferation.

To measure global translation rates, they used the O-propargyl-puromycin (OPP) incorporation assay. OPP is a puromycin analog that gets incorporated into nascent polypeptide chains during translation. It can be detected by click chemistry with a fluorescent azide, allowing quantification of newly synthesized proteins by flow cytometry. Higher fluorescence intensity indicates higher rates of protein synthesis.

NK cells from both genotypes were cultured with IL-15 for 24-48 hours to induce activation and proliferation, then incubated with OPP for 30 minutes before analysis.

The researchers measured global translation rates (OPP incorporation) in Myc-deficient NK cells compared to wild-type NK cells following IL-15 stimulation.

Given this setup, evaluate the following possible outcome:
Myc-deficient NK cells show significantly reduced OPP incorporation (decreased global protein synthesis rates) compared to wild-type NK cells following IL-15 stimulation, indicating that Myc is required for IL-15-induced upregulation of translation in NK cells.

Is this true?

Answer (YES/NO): YES